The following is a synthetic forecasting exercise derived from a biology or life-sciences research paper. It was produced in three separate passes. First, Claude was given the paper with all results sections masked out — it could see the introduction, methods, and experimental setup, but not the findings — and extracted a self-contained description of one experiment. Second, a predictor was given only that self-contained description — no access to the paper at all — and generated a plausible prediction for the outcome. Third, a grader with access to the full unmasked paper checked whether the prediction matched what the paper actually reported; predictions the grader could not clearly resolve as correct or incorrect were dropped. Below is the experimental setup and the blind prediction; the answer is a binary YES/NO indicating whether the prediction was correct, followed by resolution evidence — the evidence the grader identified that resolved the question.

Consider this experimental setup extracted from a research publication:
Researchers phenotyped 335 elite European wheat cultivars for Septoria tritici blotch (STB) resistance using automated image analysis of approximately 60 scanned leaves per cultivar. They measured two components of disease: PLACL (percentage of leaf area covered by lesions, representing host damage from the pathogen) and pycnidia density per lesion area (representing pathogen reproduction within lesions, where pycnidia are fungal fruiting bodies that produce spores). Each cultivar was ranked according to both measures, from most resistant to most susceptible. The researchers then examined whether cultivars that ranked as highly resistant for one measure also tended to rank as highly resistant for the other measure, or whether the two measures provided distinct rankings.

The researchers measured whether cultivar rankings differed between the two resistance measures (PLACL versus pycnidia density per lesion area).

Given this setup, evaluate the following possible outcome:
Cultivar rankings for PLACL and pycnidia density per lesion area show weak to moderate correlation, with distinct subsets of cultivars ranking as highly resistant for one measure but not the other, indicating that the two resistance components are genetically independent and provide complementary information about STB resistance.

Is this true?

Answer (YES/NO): YES